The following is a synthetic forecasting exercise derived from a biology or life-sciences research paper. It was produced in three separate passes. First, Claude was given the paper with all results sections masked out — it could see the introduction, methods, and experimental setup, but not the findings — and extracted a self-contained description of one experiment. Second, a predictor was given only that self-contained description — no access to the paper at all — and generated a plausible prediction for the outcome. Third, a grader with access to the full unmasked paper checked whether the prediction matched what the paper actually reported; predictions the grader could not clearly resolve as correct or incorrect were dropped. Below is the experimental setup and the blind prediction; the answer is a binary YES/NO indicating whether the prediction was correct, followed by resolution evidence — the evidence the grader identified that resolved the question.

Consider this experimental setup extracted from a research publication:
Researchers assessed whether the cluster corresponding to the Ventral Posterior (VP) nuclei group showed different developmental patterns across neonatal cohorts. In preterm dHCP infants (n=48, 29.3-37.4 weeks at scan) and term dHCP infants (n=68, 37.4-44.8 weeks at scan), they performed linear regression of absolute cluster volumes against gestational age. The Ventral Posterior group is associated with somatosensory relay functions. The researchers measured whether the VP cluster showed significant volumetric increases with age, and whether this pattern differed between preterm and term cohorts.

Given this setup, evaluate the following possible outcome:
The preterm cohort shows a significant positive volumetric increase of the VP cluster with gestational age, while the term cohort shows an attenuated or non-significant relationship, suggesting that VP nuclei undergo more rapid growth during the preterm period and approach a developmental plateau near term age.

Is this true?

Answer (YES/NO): NO